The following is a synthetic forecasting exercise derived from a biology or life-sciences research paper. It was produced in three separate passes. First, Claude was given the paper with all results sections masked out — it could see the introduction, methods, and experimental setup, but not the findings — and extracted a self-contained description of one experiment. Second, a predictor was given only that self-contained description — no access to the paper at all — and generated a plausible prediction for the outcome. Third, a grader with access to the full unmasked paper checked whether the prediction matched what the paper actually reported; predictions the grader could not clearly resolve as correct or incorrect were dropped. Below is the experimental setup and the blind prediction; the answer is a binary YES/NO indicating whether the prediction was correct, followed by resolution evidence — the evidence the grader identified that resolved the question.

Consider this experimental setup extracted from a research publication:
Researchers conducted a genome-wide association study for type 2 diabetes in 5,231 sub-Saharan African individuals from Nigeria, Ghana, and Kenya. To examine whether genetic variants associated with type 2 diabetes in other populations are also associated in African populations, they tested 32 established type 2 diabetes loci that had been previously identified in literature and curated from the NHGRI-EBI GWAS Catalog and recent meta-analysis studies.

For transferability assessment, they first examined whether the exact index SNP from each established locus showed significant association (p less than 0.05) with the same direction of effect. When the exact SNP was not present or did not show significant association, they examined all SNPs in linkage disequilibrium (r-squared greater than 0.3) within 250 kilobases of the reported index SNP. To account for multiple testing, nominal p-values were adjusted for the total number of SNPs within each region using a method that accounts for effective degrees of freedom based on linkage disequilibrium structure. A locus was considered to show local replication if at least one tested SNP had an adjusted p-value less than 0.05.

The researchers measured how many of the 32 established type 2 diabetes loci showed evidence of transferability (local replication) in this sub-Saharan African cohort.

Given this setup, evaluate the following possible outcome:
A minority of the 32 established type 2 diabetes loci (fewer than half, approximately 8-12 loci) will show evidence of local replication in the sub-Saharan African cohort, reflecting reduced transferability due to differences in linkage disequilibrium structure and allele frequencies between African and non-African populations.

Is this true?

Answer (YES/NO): NO